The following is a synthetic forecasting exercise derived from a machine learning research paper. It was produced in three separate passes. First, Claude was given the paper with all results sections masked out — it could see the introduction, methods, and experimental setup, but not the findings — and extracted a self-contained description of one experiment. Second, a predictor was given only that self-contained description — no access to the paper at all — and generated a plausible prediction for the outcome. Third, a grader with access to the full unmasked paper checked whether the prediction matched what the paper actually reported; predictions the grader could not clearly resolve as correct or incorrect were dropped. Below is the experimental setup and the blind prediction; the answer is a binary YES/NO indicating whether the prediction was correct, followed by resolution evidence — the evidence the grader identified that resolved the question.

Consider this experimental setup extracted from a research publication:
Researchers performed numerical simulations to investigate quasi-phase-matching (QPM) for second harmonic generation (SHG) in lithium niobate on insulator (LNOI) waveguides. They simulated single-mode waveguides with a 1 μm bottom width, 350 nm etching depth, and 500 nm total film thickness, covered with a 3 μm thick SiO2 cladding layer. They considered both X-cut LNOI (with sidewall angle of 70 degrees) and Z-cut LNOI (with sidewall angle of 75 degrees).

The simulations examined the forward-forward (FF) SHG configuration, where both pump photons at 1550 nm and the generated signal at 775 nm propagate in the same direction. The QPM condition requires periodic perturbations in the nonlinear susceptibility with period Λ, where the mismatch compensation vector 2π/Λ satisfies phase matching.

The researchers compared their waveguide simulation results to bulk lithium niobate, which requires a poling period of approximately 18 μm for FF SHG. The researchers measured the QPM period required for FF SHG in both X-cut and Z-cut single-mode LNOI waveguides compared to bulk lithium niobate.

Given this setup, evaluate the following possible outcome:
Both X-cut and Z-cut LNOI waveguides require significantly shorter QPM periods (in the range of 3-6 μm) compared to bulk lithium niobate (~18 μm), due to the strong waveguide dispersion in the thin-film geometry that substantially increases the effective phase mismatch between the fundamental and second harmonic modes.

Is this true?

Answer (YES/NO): NO